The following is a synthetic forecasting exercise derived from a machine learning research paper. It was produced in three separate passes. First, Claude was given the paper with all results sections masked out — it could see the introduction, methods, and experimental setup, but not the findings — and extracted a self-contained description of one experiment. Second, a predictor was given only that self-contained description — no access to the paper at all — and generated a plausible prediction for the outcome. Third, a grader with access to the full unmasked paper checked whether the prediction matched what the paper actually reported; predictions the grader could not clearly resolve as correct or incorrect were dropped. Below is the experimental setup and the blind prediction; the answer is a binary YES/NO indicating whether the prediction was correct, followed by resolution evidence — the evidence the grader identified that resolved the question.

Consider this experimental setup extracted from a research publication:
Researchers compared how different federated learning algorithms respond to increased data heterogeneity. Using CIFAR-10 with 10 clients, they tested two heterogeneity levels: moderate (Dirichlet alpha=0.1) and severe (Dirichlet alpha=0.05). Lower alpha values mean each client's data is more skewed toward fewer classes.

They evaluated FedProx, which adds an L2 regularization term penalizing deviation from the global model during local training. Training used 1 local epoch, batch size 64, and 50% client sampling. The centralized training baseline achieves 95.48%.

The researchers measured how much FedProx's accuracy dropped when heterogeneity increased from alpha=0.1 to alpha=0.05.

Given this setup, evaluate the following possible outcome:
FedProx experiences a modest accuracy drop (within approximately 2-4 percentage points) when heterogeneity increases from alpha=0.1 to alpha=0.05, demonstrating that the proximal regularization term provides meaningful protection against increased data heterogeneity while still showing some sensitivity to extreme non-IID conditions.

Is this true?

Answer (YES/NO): YES